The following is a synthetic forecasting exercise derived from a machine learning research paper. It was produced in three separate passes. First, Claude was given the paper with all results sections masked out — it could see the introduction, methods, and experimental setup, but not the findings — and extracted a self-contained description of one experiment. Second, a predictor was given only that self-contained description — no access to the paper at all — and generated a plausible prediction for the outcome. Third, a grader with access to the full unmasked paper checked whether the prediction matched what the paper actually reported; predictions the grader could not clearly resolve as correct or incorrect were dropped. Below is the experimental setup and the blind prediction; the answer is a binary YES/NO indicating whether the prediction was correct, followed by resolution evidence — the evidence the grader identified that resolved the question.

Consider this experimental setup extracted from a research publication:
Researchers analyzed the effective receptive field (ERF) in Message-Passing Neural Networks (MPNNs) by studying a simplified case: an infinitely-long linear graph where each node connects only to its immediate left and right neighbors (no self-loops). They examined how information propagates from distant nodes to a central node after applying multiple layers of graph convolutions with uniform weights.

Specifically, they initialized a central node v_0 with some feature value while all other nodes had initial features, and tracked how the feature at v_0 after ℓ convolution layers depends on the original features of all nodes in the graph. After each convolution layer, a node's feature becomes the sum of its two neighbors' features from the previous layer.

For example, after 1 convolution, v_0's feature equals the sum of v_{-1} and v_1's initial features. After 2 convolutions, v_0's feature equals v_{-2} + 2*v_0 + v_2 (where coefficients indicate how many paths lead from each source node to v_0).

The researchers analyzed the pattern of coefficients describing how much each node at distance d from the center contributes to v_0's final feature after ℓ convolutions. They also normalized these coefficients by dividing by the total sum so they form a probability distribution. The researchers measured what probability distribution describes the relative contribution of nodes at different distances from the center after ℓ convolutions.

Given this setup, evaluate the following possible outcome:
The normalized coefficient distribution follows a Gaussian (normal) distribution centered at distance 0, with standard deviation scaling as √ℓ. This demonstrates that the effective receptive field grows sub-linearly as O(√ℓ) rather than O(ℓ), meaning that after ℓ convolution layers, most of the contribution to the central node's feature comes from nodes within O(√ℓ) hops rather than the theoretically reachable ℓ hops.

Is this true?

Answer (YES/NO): NO